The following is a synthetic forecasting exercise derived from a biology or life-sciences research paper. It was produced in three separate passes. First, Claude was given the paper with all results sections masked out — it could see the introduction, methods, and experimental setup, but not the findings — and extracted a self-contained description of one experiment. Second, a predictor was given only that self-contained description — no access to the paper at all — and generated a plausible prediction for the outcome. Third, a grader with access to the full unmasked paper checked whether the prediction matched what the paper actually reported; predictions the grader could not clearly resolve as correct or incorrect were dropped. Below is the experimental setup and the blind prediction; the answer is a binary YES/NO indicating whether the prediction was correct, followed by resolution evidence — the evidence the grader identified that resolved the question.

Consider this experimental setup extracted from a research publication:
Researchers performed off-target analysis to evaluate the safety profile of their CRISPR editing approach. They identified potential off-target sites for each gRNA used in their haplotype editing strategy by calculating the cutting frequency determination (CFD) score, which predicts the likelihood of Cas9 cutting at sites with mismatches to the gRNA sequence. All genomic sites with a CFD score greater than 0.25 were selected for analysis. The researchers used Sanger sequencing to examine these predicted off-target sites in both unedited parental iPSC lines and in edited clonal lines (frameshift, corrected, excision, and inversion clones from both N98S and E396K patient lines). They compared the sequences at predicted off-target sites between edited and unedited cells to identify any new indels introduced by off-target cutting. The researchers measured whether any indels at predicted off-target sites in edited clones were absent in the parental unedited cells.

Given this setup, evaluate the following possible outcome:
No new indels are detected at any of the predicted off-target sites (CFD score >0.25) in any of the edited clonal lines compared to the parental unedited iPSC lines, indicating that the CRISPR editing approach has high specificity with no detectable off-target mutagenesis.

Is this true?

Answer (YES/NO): YES